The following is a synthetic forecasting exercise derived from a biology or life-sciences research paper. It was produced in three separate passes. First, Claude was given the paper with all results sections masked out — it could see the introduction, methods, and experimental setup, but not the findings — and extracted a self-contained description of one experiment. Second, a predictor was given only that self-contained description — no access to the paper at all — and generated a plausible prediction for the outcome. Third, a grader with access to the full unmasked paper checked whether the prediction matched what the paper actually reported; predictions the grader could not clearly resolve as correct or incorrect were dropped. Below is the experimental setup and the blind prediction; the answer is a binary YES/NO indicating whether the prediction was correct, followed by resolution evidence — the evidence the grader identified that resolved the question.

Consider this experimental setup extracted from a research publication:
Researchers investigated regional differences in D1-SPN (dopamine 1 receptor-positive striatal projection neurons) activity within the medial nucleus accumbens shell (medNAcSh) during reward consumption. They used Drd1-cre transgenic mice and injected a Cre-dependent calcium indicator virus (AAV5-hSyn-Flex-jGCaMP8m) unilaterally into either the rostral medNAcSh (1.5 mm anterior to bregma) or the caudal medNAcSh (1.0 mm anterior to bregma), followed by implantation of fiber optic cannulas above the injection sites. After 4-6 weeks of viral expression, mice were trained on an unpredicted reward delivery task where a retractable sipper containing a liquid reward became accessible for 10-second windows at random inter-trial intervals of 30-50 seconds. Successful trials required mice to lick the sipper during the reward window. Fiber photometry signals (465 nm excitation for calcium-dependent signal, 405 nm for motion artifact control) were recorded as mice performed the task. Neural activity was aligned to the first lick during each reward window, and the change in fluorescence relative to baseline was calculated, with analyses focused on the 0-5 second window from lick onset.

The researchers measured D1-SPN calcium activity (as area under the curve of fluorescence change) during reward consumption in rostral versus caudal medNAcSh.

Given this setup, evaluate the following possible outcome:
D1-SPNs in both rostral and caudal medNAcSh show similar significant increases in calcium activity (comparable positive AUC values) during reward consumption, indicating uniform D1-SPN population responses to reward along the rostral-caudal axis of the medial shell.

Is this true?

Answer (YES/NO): NO